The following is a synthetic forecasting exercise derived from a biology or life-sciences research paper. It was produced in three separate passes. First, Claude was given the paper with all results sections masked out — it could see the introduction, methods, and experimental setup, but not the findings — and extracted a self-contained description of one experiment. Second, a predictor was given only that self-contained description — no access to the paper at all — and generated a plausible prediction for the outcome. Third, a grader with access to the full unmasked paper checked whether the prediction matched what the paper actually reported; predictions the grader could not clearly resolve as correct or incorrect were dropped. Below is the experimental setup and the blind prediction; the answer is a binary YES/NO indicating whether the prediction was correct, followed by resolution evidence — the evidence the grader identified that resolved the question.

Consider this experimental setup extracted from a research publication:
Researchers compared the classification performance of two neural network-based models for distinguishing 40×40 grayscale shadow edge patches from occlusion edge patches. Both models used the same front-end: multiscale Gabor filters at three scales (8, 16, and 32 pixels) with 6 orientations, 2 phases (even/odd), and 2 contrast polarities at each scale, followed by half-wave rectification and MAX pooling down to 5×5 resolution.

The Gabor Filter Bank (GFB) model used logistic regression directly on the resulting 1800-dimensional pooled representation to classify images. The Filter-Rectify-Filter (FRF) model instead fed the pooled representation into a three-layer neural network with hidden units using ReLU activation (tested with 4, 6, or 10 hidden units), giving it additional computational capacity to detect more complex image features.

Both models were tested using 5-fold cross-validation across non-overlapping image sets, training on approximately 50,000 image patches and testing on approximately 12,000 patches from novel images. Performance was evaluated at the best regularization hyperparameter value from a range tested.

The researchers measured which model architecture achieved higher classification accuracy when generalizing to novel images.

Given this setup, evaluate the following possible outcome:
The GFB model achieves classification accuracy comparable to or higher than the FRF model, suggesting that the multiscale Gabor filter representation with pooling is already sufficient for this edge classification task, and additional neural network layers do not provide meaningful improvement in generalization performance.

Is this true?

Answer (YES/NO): NO